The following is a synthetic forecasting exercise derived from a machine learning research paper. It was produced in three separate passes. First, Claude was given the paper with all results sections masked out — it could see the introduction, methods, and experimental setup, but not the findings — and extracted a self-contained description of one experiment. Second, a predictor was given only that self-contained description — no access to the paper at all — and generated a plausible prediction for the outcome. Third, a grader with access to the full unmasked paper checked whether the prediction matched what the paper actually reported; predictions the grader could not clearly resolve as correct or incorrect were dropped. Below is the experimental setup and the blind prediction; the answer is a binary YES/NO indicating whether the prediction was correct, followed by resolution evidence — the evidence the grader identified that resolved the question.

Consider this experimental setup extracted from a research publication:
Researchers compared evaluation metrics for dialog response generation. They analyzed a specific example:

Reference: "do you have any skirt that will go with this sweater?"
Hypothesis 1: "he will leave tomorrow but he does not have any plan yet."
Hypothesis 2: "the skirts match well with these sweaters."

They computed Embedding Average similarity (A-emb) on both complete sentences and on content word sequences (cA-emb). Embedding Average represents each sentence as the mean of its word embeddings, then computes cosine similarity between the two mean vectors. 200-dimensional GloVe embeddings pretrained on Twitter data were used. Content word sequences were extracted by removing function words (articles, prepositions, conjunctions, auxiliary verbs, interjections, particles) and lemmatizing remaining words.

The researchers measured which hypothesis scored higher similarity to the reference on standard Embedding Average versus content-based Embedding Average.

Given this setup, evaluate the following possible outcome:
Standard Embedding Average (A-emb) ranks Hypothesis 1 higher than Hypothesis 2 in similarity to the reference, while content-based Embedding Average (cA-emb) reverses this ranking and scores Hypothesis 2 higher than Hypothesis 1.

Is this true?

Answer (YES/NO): YES